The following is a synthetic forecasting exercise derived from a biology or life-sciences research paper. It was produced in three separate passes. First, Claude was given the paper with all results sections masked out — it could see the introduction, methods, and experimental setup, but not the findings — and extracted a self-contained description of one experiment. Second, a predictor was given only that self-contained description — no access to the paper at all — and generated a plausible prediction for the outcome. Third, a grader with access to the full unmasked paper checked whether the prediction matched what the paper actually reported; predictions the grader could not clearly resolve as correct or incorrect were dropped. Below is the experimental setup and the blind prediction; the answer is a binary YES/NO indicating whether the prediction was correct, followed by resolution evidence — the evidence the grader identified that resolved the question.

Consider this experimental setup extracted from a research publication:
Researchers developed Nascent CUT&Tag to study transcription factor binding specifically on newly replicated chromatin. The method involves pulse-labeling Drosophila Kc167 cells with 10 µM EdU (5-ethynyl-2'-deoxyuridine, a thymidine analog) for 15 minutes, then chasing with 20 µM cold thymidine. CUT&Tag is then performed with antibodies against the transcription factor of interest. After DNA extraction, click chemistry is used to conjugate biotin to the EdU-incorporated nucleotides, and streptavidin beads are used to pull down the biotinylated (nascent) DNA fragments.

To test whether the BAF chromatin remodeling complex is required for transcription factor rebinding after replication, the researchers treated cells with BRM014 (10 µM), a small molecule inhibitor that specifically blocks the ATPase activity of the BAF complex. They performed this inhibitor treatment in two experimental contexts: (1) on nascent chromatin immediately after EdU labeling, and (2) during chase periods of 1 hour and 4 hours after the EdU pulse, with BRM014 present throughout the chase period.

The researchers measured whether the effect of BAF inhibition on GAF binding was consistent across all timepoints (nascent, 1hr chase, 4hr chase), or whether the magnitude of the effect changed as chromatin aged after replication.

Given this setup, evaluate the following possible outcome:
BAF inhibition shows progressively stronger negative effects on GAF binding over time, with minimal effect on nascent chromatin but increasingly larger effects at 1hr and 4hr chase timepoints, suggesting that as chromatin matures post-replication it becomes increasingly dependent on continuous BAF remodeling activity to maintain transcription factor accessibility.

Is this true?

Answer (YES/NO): YES